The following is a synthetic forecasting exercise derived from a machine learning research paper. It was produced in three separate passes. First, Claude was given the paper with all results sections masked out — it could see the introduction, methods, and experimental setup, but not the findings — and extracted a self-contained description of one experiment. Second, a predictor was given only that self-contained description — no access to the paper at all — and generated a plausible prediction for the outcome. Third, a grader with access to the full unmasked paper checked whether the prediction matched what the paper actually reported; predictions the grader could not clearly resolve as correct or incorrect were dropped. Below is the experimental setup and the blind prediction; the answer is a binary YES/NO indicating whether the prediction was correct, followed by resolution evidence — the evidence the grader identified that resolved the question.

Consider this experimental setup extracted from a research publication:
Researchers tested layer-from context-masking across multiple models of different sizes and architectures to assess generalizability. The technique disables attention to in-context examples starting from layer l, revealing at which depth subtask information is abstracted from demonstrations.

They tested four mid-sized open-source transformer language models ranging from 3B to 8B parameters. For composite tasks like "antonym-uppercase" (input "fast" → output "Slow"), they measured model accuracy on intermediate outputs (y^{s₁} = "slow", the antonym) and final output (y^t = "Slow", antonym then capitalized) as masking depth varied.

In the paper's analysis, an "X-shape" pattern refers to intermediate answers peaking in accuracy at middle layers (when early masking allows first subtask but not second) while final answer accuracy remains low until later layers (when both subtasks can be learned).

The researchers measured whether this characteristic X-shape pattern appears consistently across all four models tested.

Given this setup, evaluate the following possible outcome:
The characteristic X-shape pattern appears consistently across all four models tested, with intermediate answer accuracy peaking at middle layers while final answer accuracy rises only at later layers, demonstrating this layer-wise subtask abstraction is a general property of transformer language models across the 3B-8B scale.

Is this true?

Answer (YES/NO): YES